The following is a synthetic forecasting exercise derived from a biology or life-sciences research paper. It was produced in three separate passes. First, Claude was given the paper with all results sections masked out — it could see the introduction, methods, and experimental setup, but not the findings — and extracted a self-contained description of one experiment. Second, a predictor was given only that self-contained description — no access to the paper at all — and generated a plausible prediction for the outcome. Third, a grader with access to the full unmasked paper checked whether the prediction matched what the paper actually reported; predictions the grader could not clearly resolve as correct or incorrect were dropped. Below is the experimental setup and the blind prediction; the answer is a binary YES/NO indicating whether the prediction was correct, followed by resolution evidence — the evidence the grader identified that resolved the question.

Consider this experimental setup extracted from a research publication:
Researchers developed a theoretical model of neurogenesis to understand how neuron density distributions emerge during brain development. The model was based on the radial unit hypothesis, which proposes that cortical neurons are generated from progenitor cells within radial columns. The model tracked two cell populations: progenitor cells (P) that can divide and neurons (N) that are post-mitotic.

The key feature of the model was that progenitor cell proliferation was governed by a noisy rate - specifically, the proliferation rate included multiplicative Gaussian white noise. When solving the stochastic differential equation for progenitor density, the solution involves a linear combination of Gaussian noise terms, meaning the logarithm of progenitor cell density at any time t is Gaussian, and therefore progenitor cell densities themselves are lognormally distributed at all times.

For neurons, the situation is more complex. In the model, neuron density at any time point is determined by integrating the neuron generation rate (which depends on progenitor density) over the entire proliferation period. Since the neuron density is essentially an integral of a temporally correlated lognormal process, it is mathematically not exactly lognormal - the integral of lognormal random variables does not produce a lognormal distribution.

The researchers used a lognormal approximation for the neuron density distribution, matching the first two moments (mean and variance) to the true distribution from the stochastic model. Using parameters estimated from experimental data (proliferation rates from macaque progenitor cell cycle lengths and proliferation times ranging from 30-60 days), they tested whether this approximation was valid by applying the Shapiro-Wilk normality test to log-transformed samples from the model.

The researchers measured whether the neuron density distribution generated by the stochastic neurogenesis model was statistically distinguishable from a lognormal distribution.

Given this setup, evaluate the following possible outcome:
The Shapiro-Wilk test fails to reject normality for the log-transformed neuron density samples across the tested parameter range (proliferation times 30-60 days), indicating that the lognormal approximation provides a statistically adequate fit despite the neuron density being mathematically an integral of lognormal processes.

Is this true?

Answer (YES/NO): YES